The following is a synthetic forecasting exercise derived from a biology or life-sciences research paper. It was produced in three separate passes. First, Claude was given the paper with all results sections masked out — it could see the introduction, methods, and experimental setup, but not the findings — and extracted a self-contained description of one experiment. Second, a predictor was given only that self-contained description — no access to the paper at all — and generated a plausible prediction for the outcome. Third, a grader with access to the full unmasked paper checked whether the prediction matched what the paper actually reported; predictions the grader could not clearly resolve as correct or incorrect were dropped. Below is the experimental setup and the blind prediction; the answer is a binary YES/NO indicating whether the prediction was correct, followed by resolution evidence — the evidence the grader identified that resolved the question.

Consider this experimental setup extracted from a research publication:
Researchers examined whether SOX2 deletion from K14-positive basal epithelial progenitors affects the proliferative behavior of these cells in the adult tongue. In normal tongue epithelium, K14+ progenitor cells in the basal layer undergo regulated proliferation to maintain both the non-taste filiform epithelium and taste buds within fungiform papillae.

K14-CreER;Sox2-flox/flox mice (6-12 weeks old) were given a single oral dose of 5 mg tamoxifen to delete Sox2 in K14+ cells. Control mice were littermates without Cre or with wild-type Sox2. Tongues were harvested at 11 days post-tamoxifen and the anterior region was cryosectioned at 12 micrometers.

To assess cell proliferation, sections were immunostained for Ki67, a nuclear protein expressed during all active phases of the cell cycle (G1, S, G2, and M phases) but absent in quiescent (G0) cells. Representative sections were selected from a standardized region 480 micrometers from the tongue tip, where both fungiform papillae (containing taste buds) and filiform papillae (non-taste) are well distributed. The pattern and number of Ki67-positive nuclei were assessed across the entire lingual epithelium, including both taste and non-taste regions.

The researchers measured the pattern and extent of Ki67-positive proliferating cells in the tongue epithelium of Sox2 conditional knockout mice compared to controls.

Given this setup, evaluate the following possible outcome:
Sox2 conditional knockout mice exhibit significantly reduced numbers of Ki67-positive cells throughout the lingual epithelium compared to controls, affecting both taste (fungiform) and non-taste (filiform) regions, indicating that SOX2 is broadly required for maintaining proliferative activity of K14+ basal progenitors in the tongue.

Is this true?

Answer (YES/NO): NO